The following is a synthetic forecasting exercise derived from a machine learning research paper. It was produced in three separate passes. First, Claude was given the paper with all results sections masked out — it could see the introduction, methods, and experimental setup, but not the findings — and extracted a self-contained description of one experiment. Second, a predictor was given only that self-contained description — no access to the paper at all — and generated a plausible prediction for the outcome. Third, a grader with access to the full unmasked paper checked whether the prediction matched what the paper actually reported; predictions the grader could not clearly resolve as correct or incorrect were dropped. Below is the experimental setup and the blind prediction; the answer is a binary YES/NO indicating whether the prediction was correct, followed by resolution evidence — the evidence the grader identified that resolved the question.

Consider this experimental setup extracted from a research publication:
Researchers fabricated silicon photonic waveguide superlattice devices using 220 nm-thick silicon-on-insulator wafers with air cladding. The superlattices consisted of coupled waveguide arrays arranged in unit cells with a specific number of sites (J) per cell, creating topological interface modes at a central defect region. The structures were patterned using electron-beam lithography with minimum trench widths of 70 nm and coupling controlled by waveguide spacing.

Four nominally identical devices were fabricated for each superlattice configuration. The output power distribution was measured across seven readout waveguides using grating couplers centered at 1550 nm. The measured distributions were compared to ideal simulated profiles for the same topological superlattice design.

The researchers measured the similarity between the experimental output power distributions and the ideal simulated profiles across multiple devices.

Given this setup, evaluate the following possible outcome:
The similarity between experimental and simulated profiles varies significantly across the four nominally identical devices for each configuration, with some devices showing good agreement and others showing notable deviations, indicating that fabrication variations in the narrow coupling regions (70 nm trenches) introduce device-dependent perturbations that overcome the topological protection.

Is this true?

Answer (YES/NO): NO